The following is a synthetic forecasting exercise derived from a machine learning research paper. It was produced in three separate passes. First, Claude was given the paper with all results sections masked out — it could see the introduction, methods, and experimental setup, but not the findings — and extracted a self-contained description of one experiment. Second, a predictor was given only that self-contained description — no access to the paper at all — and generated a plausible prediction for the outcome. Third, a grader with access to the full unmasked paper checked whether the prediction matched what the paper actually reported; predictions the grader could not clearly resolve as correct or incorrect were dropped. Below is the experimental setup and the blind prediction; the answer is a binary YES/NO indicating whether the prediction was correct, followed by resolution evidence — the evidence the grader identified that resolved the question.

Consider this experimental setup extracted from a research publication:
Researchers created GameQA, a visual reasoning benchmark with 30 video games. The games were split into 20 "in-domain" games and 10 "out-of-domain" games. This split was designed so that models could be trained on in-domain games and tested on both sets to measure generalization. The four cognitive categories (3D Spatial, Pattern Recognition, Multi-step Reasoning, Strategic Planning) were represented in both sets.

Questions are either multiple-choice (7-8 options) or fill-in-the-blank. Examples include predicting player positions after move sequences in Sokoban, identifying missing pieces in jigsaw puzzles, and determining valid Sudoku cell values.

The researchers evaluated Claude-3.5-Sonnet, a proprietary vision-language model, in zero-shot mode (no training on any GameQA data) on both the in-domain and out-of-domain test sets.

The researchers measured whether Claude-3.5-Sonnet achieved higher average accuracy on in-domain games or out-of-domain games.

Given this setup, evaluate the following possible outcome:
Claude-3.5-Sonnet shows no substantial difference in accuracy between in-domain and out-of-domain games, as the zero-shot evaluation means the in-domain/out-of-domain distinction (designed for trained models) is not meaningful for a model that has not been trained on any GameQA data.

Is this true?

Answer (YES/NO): NO